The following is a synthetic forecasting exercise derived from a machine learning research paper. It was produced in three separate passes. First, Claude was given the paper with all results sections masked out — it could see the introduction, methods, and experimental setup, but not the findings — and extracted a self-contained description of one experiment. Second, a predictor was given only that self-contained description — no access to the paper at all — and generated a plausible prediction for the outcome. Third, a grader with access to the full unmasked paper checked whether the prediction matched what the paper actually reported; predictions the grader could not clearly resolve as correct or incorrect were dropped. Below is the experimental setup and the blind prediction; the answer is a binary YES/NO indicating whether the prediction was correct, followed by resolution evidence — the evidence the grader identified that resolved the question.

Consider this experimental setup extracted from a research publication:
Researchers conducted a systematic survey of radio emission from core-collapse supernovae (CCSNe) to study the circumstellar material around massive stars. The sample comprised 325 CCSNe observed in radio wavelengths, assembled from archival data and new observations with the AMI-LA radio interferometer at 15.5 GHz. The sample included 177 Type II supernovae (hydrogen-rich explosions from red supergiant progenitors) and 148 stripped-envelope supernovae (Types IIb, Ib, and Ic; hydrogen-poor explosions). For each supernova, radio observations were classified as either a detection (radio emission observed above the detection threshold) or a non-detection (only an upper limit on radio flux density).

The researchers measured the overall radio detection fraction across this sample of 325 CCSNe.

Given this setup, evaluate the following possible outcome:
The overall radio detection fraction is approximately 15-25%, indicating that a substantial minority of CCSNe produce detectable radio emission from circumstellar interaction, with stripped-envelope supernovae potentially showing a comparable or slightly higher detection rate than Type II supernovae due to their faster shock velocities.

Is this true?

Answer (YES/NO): YES